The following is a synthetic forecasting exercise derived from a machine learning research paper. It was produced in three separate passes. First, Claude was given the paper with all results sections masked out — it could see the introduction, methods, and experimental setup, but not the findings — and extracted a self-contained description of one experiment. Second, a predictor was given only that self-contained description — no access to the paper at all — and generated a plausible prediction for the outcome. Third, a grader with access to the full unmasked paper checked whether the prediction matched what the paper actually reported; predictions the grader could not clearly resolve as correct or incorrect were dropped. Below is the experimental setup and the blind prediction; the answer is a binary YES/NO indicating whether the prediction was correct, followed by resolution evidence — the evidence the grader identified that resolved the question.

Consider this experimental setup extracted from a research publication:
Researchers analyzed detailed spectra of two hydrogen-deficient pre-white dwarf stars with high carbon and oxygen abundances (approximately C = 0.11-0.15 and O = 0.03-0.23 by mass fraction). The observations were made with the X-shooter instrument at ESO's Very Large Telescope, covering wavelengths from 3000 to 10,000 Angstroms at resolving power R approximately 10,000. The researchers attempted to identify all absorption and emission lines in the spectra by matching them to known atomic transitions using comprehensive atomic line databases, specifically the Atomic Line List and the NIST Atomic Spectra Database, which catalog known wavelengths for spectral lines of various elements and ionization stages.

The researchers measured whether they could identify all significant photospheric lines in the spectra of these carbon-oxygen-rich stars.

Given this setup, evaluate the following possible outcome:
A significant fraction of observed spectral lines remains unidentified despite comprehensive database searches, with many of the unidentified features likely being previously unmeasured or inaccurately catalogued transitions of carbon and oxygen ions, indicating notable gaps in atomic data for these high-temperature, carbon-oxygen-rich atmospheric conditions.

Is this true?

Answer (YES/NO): YES